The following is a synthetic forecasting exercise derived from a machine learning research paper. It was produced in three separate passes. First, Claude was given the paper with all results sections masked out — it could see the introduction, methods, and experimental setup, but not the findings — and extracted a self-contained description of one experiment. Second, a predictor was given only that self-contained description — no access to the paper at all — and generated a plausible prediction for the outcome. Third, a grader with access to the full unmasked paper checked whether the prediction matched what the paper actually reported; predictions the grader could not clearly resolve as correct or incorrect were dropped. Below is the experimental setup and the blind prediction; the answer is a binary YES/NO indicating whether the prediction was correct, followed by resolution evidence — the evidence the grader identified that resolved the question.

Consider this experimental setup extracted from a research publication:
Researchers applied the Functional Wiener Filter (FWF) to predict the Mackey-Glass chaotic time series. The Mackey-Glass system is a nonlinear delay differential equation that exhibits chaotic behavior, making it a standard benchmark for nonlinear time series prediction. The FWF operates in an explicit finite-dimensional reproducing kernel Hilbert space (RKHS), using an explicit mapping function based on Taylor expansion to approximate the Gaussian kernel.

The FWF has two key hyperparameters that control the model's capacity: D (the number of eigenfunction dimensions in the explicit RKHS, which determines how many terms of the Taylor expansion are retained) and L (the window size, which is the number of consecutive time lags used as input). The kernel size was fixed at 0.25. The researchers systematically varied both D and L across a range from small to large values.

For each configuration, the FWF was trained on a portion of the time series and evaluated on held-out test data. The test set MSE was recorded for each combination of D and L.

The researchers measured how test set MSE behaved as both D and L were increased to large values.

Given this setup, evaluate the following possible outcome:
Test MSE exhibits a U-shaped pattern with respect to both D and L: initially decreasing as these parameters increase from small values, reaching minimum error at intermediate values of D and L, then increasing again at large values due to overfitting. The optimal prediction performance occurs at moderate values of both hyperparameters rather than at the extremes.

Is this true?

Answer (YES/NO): NO